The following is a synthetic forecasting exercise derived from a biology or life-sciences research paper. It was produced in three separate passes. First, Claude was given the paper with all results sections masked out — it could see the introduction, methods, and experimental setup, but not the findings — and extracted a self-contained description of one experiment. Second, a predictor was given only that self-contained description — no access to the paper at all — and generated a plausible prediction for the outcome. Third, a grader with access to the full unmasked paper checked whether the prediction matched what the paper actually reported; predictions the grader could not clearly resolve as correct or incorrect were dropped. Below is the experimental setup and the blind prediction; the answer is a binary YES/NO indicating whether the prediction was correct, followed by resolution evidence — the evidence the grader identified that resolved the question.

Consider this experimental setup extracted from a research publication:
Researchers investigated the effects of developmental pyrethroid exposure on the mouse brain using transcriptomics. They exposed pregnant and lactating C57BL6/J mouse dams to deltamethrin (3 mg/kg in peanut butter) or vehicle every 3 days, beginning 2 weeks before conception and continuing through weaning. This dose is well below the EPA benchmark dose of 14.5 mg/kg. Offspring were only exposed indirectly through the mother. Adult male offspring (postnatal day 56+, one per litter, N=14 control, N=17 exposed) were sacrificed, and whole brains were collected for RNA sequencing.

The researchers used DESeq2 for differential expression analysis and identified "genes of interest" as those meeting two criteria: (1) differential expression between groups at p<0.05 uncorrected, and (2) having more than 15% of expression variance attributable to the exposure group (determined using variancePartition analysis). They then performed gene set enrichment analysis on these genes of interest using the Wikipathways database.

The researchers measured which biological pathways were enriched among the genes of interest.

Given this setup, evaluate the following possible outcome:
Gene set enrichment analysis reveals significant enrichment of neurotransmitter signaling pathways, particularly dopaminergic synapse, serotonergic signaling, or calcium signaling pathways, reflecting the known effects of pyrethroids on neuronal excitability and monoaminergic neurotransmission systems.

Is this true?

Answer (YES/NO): NO